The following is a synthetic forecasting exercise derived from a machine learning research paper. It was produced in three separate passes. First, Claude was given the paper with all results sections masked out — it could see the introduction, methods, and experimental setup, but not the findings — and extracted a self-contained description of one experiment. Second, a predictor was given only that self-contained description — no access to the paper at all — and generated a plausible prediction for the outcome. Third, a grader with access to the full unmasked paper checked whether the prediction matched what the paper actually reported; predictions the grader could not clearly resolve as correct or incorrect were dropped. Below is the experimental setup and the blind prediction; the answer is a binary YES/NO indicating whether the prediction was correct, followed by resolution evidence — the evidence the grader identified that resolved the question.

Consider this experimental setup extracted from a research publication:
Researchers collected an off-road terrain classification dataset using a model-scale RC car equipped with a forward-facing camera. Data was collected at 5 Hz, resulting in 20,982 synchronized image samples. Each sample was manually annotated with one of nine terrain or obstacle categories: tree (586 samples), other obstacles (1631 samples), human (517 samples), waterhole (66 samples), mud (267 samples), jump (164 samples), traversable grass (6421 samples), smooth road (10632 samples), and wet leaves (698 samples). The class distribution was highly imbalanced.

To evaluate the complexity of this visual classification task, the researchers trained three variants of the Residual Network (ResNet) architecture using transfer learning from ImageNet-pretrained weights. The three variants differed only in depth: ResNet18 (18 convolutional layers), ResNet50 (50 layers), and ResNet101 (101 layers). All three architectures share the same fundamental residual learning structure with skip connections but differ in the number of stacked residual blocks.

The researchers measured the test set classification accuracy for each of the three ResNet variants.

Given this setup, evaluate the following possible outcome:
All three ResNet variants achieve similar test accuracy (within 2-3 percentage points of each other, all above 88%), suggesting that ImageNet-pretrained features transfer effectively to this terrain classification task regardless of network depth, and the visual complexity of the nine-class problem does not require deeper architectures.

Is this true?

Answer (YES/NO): NO